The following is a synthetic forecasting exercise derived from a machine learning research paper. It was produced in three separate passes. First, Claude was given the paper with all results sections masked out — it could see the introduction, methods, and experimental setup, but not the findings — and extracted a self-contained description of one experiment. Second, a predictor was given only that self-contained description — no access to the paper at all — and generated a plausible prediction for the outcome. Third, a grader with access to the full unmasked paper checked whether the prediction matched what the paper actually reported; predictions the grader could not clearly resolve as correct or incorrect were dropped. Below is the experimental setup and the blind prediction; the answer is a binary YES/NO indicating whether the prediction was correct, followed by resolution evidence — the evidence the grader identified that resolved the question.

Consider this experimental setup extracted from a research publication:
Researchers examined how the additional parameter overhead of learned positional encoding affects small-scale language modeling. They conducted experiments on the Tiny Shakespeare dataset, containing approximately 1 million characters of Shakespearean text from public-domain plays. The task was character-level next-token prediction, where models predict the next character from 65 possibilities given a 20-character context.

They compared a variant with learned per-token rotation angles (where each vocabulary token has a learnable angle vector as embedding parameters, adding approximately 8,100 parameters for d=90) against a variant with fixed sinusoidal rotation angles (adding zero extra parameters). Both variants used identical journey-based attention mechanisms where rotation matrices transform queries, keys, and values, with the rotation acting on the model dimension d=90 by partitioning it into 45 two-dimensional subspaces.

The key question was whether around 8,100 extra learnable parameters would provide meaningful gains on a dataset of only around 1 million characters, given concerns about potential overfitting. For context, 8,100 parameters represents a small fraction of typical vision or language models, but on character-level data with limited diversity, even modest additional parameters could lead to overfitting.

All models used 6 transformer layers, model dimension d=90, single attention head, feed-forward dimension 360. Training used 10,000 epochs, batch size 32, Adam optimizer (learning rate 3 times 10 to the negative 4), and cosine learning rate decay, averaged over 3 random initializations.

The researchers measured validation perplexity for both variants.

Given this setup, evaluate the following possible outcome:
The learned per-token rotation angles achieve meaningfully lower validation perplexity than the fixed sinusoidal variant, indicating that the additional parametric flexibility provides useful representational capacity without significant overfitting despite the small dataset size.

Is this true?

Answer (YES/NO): YES